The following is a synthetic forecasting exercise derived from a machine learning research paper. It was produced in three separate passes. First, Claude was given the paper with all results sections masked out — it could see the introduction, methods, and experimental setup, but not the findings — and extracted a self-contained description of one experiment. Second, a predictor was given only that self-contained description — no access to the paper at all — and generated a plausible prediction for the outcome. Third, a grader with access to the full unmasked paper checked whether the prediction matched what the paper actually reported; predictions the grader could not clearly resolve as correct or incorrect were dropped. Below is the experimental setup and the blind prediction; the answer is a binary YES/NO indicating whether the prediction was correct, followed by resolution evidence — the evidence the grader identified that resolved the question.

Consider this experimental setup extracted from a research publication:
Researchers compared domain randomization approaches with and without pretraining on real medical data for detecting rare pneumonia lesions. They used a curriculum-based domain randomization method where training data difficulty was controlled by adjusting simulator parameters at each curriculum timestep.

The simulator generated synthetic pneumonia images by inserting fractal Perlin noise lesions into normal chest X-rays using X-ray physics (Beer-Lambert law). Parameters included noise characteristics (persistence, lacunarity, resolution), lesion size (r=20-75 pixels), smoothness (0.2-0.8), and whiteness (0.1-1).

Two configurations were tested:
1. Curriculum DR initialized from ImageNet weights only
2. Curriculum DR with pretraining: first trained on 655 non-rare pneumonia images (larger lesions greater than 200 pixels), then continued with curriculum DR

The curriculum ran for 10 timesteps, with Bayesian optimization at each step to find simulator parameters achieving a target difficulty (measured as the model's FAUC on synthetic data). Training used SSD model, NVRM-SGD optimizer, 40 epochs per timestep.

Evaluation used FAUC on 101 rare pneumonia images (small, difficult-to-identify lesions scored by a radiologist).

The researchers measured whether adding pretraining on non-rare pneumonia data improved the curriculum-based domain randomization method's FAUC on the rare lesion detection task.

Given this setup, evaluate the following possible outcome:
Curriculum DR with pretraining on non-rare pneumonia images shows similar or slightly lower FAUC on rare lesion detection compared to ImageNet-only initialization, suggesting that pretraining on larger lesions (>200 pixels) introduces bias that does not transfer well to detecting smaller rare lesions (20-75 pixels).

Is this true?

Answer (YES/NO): NO